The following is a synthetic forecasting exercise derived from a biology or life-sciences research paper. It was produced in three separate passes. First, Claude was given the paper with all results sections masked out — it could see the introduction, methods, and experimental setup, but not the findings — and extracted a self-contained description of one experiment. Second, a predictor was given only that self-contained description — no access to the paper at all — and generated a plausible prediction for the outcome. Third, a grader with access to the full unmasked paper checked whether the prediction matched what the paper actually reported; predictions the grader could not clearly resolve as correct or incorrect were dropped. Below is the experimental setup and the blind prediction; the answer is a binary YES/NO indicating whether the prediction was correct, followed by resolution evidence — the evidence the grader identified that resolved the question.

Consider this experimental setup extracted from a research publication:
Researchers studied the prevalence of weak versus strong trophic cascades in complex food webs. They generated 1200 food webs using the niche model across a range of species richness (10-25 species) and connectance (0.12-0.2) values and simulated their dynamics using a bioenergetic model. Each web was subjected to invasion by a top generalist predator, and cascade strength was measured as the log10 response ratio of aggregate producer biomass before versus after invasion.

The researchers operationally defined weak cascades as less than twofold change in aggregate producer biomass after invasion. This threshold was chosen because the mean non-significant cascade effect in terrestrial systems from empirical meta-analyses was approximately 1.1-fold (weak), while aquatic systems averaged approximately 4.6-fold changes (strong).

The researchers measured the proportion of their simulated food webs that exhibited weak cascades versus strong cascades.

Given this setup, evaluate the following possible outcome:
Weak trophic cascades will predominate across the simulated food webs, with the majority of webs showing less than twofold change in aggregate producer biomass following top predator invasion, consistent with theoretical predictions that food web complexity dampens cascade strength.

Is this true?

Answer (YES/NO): YES